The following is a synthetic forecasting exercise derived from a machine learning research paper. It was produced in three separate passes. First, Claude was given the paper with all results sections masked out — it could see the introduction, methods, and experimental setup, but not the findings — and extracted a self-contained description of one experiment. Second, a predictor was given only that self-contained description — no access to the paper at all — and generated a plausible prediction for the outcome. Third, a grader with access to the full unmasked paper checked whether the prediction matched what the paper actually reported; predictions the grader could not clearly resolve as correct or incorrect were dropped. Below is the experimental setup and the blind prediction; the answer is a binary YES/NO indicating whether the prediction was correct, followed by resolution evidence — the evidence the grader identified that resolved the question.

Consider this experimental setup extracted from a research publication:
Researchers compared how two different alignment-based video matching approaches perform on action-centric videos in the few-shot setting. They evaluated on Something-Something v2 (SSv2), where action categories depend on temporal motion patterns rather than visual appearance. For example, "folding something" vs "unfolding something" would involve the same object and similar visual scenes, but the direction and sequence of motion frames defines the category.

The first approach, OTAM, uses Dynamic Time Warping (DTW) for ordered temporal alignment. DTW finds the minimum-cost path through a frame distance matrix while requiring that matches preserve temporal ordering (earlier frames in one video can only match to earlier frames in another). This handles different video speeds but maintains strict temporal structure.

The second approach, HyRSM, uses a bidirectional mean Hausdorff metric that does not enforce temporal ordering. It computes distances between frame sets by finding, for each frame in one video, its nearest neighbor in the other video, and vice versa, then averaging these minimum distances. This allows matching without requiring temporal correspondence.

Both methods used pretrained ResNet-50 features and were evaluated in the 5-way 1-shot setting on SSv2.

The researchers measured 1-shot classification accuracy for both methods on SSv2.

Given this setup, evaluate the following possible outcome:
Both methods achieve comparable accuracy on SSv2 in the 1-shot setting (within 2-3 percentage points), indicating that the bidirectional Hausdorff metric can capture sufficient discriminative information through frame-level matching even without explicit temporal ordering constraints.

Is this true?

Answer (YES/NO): NO